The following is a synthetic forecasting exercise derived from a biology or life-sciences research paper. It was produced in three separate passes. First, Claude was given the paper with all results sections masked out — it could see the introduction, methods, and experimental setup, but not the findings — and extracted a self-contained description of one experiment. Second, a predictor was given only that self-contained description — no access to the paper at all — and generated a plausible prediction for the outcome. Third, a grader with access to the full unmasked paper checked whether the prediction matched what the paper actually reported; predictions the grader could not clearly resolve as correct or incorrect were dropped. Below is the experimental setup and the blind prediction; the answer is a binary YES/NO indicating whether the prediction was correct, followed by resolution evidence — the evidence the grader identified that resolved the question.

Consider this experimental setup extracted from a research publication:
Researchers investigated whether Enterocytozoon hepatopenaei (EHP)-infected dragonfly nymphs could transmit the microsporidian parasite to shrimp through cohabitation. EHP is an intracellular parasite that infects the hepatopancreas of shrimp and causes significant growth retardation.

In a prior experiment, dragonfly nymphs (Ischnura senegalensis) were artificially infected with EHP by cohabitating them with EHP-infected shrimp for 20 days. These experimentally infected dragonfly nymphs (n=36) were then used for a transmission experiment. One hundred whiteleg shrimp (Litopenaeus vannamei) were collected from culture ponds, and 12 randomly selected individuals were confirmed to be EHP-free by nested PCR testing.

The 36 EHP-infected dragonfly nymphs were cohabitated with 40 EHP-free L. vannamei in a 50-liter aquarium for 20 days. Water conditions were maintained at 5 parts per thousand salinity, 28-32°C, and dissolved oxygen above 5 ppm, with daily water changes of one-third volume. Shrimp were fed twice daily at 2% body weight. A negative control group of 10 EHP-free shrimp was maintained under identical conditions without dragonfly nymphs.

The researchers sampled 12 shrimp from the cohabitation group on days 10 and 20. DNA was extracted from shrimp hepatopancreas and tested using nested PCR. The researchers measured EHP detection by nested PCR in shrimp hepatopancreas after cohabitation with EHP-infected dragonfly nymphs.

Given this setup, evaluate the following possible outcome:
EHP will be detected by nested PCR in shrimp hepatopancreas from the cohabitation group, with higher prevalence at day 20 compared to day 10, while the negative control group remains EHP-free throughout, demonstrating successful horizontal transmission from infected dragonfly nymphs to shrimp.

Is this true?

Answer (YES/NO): YES